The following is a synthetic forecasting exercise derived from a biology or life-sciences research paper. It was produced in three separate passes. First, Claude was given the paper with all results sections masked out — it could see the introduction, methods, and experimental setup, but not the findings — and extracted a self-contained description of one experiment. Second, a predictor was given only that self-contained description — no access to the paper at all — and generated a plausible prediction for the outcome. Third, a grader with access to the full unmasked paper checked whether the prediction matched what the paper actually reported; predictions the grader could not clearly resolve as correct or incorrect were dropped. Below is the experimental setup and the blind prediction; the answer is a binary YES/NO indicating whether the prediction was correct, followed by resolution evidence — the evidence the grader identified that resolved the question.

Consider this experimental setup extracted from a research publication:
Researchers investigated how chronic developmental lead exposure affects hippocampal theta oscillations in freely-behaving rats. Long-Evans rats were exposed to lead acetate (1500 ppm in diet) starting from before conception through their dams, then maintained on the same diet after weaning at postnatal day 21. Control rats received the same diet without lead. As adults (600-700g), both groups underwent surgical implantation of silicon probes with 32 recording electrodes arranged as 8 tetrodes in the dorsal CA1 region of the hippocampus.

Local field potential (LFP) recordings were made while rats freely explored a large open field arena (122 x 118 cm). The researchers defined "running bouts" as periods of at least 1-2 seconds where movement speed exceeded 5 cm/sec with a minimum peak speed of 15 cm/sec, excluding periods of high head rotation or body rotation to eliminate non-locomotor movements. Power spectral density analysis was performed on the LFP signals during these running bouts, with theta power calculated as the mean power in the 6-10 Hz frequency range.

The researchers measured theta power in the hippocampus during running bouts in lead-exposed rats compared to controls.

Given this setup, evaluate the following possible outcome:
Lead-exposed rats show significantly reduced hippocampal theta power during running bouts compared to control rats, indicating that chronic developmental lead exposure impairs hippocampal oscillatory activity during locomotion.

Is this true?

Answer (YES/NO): NO